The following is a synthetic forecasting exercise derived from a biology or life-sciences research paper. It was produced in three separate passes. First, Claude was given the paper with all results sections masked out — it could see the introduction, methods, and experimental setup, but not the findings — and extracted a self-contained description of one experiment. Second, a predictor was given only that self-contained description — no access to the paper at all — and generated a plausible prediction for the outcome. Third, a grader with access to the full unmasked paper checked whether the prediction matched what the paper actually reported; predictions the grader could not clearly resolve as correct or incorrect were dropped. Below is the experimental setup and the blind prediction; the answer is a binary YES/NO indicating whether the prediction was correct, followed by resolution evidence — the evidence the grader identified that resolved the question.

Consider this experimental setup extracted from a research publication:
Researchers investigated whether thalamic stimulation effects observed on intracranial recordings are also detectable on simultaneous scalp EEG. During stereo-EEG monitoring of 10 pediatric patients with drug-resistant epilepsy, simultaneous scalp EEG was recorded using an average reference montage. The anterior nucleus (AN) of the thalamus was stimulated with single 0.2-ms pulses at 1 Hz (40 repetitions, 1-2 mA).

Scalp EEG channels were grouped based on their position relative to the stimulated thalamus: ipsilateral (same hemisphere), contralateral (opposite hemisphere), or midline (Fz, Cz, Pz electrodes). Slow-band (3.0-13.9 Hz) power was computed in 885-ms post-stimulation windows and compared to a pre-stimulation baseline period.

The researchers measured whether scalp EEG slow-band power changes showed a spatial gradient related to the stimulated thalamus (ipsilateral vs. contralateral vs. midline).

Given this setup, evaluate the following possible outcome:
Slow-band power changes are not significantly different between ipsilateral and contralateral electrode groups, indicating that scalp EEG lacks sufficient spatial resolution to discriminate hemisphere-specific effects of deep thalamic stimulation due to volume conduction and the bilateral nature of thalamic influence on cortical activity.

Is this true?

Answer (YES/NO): YES